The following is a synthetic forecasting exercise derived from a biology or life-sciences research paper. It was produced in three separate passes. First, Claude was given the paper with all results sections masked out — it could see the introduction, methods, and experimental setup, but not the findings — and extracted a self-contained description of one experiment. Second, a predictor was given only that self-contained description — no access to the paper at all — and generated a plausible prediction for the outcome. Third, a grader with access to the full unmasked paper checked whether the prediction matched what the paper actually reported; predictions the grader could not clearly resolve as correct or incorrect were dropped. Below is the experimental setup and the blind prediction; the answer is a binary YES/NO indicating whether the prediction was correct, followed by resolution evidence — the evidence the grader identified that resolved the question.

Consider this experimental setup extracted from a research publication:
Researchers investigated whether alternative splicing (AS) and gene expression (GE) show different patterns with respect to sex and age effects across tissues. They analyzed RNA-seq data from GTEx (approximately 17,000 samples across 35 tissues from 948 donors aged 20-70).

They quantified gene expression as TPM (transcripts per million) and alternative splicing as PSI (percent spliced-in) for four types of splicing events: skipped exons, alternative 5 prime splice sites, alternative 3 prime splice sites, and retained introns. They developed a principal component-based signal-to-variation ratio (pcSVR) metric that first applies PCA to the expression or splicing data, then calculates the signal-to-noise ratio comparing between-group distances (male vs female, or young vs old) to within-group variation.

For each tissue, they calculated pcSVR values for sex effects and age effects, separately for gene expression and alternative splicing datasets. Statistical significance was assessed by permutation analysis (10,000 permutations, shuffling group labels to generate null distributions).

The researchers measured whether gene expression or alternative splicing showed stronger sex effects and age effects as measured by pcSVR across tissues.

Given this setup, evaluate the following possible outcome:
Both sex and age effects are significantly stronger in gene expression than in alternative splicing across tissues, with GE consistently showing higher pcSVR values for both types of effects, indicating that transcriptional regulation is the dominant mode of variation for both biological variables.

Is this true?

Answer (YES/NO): NO